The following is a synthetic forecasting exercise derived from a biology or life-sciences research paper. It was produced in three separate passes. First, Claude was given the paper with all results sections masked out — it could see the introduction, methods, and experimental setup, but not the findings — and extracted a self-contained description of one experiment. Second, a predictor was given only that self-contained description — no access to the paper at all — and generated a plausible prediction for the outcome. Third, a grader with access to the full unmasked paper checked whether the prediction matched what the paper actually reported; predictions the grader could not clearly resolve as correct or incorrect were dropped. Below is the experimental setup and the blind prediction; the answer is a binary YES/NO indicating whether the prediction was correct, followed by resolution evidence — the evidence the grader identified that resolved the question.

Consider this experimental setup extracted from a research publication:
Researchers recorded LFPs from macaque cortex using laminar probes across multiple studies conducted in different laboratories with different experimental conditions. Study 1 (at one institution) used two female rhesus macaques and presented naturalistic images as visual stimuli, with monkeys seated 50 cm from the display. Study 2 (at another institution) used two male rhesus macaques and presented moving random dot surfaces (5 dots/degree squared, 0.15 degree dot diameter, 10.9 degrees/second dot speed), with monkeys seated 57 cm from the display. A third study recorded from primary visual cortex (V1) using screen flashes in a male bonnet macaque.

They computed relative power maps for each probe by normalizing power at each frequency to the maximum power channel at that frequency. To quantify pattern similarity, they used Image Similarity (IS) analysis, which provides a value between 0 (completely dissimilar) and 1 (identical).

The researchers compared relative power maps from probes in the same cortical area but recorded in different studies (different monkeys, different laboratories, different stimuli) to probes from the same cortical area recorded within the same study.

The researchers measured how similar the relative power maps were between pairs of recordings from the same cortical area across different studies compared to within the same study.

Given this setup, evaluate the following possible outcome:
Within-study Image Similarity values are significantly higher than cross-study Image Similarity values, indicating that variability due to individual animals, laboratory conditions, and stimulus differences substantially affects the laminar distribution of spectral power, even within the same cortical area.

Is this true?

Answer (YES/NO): NO